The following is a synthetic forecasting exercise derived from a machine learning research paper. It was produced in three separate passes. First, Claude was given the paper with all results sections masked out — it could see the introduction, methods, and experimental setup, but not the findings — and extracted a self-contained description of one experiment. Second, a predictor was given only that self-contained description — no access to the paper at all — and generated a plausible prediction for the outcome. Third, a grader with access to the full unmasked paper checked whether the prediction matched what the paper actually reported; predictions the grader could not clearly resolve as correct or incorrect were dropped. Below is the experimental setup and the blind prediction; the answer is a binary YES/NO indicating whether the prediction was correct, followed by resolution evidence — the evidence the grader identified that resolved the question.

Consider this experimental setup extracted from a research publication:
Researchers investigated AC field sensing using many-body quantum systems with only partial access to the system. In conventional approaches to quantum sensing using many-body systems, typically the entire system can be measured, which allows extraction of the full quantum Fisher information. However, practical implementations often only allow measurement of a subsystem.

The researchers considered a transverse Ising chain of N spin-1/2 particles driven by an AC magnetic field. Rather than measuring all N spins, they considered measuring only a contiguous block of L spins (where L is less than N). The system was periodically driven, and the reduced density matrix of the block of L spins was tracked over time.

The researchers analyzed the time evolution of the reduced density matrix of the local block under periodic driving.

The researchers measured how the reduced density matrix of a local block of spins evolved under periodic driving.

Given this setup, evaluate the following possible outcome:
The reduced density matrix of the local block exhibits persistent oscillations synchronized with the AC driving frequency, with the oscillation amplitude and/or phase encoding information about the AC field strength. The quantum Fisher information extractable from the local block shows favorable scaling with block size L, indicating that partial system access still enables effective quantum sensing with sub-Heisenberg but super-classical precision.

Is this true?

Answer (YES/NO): NO